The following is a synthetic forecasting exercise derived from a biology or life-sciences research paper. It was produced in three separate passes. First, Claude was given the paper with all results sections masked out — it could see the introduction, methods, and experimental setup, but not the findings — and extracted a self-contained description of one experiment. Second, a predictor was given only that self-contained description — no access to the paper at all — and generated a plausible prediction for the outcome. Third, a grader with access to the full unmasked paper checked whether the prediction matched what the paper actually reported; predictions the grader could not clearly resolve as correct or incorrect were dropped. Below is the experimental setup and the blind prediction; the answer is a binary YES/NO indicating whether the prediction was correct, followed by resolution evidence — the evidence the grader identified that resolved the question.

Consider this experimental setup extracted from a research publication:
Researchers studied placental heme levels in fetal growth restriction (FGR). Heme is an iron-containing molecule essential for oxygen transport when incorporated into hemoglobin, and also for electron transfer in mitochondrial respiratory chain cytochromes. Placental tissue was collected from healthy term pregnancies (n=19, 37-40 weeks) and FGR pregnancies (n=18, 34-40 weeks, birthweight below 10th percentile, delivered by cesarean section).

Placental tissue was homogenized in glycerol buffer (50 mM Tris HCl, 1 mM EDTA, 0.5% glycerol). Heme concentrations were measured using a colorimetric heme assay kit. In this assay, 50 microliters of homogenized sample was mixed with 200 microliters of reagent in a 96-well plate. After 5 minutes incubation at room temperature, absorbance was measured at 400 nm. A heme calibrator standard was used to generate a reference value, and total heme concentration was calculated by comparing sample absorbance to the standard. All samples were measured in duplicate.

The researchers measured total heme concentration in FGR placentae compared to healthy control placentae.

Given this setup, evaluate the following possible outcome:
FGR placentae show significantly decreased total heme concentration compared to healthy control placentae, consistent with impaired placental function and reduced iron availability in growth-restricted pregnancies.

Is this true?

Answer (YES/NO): YES